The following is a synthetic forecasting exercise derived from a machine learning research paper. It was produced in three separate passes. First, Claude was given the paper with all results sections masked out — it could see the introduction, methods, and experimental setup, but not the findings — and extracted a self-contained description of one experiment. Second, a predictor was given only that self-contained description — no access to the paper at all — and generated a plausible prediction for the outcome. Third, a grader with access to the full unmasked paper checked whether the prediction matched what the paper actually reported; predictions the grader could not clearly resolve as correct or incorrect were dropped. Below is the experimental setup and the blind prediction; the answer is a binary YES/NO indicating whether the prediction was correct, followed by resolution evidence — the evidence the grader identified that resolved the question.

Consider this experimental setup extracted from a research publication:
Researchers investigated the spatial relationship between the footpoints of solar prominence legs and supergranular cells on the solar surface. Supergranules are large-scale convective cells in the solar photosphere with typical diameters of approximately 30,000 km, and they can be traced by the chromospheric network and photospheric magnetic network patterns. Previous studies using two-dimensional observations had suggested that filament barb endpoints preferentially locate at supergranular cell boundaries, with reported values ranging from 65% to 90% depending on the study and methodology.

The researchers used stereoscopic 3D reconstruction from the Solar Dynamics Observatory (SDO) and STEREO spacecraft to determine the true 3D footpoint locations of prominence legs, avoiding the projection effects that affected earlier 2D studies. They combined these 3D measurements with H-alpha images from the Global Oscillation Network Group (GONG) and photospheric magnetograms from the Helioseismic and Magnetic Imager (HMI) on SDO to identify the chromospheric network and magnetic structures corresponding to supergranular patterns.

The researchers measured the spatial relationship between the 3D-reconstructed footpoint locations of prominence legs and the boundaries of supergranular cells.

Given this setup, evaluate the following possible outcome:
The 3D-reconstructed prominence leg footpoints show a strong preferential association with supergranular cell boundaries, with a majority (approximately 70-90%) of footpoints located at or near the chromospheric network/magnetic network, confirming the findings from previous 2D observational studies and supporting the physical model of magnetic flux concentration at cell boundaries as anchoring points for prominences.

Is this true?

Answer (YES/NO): NO